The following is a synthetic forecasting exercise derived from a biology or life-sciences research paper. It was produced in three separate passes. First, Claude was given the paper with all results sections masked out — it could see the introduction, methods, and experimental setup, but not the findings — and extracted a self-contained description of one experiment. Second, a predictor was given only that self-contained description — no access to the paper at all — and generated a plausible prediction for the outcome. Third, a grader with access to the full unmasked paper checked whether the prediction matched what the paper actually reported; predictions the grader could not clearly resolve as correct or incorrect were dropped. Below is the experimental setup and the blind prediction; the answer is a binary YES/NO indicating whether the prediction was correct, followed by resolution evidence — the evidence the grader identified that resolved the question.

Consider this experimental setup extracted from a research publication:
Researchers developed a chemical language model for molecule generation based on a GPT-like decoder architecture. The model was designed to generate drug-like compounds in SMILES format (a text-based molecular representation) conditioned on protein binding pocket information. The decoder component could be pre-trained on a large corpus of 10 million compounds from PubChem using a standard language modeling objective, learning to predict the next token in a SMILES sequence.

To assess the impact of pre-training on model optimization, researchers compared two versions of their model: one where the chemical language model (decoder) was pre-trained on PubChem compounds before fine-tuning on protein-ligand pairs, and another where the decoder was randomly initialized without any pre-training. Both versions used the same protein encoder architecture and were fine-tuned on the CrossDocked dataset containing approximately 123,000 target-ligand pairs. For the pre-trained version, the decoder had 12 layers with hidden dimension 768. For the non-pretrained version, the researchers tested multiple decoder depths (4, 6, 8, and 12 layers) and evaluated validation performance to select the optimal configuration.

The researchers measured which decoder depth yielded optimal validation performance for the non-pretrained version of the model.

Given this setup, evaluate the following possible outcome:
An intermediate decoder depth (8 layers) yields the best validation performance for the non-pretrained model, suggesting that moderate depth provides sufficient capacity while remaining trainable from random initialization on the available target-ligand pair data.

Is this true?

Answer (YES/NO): NO